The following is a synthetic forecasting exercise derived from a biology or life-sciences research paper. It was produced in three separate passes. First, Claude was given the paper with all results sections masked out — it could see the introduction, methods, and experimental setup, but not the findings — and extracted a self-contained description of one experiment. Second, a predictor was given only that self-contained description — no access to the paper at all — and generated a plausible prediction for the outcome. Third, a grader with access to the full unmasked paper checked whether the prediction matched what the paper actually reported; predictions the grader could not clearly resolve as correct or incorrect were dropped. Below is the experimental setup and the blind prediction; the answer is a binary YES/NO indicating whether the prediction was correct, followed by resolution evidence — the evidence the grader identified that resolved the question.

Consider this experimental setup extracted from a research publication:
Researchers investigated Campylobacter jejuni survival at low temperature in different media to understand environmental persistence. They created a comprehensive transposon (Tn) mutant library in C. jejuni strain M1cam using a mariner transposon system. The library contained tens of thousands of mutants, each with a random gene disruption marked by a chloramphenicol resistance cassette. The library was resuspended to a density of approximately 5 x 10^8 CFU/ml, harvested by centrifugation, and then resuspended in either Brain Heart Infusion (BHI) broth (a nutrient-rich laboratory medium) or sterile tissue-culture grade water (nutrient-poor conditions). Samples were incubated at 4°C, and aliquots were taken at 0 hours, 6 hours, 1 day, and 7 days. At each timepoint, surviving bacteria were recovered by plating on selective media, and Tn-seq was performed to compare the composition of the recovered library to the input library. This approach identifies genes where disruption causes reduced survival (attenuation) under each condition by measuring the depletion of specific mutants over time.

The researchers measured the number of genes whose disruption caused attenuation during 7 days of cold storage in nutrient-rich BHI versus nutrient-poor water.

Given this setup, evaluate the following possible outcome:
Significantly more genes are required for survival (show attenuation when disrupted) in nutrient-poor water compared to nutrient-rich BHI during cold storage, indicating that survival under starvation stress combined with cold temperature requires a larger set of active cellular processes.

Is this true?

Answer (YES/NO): YES